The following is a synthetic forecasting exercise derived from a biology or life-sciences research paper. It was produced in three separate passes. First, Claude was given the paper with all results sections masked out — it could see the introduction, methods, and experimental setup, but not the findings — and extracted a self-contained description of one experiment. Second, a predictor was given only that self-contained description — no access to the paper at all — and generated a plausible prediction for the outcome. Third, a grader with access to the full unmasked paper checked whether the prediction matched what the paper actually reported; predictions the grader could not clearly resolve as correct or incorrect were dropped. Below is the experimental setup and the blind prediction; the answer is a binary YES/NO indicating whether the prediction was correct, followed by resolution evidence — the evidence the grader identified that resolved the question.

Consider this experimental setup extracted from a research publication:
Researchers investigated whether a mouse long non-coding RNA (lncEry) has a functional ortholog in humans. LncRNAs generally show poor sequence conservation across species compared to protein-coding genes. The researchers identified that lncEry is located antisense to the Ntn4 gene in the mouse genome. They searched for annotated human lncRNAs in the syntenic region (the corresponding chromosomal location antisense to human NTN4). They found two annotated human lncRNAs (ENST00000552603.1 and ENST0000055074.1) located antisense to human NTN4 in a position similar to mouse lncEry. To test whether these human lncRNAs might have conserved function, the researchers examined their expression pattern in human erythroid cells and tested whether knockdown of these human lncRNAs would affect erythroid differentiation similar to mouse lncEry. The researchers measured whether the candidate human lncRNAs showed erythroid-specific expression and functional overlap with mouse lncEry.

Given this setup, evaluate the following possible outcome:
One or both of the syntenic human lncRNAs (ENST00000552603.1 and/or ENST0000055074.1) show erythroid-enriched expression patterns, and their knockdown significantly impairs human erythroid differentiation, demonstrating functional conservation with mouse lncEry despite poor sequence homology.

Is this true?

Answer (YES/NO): NO